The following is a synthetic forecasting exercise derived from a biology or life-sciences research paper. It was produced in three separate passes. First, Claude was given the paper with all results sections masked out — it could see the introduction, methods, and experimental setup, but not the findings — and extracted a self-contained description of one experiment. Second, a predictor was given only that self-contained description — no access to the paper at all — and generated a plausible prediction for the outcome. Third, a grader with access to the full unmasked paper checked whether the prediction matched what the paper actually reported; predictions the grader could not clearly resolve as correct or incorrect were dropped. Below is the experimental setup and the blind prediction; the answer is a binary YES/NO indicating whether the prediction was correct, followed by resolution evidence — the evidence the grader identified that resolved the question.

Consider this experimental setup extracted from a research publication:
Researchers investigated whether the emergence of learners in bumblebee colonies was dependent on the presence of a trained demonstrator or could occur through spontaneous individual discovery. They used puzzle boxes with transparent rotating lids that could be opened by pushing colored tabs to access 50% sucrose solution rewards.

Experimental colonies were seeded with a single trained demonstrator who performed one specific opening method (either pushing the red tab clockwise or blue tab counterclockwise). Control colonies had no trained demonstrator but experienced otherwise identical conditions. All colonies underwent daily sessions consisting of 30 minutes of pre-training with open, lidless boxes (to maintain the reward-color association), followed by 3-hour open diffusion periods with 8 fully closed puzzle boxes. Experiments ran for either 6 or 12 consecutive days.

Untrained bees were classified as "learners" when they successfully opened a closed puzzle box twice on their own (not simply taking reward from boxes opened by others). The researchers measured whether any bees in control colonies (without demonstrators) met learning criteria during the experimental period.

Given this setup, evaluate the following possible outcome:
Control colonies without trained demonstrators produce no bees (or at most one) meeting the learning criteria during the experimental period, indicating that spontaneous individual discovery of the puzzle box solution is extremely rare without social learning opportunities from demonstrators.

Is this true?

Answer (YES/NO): NO